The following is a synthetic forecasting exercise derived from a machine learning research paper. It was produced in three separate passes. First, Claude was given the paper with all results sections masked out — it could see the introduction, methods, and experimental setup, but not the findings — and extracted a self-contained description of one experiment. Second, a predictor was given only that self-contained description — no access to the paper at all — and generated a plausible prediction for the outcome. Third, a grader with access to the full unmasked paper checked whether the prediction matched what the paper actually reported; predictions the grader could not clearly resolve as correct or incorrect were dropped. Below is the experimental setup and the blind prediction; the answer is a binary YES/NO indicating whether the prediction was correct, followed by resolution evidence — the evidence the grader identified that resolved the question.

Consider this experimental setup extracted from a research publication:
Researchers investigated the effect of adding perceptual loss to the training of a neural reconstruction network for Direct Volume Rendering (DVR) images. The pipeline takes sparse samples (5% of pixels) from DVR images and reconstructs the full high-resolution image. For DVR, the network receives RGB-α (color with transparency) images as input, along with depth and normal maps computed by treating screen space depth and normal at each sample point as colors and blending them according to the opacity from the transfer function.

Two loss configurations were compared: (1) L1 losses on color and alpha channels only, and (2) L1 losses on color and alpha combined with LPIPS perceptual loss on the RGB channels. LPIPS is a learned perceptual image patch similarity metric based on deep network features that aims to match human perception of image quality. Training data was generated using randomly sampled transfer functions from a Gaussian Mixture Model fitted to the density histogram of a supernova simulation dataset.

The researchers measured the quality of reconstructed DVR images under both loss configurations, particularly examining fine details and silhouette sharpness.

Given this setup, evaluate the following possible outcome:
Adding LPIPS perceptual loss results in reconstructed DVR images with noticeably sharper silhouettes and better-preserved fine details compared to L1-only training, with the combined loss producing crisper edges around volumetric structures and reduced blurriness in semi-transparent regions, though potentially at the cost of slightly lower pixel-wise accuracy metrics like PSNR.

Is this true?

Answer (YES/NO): YES